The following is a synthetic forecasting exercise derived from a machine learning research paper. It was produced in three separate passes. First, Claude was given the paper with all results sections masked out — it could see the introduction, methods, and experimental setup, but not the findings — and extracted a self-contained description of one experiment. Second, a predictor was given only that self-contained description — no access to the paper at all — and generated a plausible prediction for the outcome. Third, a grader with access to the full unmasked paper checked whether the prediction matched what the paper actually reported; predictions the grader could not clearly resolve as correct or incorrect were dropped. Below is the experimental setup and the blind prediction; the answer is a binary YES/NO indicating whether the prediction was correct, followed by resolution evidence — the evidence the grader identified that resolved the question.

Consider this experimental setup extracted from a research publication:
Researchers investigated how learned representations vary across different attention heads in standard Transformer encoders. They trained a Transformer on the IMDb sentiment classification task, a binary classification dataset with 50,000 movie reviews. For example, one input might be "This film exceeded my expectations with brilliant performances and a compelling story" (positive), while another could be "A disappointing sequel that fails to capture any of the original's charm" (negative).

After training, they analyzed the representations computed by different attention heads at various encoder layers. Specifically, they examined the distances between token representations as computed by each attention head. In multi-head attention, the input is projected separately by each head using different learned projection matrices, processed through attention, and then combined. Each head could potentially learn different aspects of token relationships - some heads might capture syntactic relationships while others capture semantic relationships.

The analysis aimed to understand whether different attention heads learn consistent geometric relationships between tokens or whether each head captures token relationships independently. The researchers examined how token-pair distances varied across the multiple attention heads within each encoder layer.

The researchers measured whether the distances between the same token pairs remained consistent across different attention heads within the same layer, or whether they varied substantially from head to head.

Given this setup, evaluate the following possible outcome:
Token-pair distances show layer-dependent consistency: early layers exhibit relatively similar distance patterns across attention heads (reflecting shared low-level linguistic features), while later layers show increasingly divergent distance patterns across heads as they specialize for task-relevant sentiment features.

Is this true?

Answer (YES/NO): NO